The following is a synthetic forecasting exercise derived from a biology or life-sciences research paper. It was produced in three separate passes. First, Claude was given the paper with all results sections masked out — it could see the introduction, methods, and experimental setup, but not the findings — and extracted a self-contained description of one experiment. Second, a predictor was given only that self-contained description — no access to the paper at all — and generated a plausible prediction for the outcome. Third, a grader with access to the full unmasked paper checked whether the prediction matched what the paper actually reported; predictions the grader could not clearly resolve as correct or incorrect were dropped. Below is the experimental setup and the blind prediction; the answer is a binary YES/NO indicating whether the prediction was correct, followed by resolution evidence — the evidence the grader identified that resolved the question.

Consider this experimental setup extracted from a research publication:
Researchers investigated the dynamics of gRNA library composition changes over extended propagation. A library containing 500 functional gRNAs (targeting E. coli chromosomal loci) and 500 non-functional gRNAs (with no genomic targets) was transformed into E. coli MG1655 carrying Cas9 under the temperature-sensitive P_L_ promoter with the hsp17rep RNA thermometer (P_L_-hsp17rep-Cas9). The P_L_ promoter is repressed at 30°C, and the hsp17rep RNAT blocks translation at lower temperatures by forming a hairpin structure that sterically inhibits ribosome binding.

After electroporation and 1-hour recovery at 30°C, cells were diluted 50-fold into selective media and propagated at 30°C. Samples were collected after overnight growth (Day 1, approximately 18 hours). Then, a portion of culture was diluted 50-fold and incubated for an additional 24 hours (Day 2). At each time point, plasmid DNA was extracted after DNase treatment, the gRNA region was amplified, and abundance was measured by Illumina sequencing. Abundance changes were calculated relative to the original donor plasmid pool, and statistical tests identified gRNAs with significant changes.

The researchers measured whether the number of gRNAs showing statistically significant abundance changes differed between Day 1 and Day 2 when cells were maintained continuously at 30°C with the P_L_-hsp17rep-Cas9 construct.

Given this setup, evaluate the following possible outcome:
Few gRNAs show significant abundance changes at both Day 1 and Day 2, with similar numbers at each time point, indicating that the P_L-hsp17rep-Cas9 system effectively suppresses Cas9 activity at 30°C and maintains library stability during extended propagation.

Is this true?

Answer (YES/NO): YES